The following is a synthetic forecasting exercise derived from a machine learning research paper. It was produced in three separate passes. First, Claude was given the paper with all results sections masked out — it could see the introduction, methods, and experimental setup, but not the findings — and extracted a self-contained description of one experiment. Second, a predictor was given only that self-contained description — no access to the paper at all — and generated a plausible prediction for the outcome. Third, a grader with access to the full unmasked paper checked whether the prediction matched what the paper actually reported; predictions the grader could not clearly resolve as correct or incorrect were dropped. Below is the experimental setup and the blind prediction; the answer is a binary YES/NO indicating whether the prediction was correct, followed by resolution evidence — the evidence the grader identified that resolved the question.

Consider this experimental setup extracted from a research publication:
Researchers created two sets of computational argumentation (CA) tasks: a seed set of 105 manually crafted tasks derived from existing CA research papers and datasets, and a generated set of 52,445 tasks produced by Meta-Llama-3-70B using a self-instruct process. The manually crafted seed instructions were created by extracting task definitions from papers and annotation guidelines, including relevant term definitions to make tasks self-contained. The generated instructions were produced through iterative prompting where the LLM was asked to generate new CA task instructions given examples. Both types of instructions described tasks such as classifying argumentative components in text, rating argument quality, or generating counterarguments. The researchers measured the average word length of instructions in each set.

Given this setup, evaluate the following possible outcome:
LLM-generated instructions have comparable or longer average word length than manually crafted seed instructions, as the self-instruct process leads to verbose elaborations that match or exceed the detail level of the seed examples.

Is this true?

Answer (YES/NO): NO